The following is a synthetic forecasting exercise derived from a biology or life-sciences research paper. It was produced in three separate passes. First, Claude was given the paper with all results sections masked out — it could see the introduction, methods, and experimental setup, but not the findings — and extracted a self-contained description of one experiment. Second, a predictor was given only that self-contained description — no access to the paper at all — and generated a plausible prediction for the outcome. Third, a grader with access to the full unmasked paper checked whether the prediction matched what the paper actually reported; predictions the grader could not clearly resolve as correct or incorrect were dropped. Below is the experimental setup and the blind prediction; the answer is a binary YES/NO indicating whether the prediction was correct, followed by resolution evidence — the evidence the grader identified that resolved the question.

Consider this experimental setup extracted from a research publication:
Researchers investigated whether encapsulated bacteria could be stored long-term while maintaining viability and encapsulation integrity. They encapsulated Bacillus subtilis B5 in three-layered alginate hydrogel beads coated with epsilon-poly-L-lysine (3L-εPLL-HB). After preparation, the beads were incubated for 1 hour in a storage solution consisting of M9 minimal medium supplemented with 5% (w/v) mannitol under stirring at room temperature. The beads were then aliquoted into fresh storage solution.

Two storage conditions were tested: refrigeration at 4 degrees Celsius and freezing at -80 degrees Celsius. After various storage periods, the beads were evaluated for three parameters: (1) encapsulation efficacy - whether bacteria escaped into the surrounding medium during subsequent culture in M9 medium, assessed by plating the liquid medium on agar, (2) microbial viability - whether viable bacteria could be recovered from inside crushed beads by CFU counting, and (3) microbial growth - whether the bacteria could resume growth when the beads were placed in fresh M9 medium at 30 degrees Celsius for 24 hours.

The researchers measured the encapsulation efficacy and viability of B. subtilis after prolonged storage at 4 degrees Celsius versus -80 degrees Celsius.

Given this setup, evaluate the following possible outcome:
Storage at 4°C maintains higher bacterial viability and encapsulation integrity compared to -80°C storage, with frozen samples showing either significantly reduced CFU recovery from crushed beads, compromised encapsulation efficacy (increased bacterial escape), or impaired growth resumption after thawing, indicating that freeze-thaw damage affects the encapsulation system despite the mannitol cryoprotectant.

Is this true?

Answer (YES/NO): NO